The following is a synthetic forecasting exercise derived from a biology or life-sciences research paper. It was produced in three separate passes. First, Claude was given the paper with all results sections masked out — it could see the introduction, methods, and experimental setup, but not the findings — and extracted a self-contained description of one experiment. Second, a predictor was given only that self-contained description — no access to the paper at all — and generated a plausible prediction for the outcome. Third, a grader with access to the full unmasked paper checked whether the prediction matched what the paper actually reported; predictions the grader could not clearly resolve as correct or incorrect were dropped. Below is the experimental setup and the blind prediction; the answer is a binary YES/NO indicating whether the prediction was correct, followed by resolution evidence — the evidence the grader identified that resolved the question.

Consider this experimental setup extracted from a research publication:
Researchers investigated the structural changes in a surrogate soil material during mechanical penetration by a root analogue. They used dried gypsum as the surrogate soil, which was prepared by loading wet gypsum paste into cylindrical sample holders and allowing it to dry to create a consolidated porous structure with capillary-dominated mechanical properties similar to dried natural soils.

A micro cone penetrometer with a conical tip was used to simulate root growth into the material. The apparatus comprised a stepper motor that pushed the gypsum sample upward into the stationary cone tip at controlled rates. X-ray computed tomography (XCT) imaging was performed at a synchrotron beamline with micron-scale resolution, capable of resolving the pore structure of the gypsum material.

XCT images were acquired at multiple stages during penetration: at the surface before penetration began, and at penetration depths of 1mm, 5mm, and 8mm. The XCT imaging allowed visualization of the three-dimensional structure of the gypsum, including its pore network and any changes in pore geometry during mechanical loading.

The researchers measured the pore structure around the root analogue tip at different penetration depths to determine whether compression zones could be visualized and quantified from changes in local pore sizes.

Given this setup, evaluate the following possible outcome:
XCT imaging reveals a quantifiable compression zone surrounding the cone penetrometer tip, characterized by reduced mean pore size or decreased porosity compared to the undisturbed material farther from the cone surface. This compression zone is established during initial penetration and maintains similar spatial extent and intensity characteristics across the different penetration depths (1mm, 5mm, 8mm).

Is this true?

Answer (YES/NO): NO